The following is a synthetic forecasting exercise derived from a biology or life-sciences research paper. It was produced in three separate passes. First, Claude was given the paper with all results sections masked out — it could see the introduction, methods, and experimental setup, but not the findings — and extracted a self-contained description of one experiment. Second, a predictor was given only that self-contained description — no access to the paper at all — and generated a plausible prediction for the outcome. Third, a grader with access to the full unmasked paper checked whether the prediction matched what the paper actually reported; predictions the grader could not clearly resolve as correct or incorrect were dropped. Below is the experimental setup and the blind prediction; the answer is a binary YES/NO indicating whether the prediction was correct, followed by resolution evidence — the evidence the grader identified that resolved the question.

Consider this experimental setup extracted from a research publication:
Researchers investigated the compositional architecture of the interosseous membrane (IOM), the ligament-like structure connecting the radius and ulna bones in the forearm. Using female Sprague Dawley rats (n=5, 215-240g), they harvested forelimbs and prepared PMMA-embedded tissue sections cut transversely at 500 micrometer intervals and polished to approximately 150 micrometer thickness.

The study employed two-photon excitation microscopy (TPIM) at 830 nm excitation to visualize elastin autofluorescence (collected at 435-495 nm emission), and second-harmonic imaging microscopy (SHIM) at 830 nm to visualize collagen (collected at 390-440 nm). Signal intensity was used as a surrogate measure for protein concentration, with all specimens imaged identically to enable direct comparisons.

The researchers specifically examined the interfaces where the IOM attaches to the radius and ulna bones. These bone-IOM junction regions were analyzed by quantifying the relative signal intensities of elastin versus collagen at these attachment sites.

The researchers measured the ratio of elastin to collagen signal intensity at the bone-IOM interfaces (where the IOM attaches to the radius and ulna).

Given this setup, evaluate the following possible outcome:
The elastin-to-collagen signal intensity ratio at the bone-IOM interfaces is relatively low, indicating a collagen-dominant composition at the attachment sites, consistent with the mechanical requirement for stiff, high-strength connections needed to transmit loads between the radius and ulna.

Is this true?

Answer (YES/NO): NO